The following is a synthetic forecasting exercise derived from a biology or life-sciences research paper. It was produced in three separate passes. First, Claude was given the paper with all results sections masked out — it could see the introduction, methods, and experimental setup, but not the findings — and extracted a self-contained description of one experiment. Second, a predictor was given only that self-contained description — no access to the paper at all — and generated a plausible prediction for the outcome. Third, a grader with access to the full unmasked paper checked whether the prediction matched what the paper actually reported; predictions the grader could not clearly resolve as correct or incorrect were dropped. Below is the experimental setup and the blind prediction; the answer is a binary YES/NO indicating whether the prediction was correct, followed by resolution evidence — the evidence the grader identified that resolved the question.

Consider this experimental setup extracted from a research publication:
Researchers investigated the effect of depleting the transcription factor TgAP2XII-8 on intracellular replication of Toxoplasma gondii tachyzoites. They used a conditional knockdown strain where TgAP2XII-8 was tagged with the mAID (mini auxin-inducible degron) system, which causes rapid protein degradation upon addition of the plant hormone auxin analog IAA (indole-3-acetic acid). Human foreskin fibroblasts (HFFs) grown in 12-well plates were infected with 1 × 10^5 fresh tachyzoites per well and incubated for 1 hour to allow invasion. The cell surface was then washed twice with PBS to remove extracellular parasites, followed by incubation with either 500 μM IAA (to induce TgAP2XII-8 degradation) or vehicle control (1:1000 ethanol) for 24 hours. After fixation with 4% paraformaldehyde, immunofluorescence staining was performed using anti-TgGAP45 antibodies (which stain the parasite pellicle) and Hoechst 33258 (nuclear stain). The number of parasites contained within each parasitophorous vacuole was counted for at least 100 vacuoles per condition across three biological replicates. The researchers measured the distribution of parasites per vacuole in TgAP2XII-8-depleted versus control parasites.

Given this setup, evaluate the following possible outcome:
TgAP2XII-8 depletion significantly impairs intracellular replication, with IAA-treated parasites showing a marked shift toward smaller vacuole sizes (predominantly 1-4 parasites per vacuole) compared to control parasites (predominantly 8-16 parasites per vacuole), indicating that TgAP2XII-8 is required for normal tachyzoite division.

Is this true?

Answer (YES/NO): NO